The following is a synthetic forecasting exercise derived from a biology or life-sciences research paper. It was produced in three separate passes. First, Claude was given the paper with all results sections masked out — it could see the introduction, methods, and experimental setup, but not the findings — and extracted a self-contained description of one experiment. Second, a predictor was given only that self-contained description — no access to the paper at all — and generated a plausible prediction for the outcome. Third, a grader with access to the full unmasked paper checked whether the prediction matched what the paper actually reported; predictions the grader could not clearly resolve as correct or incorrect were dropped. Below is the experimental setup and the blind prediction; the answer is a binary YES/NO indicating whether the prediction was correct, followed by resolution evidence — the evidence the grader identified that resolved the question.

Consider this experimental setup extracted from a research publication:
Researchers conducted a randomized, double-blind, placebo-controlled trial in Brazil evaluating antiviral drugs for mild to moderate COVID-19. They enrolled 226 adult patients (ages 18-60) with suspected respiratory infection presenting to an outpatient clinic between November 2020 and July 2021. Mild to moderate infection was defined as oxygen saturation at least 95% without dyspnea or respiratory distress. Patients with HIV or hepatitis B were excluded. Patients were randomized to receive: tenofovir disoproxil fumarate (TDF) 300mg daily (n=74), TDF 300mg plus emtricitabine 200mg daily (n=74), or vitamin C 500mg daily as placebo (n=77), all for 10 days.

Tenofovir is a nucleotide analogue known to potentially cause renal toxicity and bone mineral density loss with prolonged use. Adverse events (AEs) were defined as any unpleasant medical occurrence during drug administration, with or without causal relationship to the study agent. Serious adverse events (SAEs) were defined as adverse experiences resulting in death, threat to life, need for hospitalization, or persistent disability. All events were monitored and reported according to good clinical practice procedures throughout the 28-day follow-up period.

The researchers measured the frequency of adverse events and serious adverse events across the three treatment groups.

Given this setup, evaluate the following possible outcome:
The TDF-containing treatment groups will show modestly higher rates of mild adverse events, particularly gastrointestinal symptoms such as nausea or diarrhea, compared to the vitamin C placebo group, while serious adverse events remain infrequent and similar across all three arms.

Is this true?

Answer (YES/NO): NO